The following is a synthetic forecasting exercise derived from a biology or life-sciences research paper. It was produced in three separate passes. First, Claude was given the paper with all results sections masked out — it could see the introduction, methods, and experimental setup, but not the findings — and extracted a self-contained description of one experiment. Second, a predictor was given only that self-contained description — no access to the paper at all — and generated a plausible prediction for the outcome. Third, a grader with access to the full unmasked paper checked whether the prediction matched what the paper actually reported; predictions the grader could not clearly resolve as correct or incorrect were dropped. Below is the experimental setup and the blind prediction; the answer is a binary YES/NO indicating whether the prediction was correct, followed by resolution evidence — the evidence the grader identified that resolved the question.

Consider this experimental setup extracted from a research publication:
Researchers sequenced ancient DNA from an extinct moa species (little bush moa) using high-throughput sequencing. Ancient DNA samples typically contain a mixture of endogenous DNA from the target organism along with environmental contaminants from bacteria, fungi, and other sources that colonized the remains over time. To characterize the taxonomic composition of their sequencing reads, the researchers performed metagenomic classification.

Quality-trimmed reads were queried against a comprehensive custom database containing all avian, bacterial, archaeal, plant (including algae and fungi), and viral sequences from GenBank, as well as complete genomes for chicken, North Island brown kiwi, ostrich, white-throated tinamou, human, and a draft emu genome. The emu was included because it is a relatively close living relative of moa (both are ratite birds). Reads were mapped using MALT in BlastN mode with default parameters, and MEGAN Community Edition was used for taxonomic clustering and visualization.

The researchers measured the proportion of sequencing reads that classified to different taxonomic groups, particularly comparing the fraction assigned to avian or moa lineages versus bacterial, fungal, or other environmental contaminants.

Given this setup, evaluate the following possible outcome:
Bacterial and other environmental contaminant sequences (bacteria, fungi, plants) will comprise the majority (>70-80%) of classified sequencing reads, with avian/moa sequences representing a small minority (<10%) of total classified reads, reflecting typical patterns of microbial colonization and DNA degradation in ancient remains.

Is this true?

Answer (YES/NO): NO